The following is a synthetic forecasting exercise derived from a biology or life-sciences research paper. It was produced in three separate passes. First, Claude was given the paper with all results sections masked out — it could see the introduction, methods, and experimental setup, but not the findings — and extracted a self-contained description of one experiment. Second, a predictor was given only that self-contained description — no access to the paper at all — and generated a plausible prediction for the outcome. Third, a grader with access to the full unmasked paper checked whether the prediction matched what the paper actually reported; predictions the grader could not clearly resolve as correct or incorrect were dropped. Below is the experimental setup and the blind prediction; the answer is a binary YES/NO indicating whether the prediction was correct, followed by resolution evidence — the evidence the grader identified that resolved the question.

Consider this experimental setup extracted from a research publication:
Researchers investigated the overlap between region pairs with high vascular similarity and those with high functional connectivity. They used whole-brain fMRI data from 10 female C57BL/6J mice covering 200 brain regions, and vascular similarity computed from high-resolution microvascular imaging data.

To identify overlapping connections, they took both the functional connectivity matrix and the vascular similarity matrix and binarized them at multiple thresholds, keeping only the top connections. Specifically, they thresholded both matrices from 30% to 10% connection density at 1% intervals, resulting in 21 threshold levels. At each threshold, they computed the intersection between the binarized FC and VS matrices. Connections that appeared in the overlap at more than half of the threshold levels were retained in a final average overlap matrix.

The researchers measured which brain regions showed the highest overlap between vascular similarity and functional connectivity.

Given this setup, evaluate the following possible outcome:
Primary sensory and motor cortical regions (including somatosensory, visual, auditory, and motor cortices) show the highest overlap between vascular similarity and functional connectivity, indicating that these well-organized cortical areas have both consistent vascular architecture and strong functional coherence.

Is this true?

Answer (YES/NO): NO